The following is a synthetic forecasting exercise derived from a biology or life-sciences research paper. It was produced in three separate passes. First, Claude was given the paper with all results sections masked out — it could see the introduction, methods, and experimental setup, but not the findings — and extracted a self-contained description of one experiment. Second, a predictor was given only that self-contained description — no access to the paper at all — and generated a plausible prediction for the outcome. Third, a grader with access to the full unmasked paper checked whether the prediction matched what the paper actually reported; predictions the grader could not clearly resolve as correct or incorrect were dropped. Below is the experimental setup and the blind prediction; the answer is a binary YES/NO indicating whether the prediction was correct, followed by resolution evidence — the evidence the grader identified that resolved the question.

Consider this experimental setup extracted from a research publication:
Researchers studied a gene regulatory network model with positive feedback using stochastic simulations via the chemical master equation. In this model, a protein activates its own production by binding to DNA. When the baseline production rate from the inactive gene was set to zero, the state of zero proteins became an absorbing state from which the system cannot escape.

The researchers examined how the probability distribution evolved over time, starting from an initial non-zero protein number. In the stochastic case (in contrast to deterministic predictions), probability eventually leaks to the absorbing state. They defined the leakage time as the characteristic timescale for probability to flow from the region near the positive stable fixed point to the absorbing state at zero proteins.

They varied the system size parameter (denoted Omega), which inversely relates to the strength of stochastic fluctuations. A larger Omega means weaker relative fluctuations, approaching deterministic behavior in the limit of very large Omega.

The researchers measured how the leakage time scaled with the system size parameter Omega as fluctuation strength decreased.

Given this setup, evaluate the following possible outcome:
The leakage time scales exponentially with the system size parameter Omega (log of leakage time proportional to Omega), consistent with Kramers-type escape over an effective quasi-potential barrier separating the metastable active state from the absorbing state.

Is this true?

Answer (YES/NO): YES